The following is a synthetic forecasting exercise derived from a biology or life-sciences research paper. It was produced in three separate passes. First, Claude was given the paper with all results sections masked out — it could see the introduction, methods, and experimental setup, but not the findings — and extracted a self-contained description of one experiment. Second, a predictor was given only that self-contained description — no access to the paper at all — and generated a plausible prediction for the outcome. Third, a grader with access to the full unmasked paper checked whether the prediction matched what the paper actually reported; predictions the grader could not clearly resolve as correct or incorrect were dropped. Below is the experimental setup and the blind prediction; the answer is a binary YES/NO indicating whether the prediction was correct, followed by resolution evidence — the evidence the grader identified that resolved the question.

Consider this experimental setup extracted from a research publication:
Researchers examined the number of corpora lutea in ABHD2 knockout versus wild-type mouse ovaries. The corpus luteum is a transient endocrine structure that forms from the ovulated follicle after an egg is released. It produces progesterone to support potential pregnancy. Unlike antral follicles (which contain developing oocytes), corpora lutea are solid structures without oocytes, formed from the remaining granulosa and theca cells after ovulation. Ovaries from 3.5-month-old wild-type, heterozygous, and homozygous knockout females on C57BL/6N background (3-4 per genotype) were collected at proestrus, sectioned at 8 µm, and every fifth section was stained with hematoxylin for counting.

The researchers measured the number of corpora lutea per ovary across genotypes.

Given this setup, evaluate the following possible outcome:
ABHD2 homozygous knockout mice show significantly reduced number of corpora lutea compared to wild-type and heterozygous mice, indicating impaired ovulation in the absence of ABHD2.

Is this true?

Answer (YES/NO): NO